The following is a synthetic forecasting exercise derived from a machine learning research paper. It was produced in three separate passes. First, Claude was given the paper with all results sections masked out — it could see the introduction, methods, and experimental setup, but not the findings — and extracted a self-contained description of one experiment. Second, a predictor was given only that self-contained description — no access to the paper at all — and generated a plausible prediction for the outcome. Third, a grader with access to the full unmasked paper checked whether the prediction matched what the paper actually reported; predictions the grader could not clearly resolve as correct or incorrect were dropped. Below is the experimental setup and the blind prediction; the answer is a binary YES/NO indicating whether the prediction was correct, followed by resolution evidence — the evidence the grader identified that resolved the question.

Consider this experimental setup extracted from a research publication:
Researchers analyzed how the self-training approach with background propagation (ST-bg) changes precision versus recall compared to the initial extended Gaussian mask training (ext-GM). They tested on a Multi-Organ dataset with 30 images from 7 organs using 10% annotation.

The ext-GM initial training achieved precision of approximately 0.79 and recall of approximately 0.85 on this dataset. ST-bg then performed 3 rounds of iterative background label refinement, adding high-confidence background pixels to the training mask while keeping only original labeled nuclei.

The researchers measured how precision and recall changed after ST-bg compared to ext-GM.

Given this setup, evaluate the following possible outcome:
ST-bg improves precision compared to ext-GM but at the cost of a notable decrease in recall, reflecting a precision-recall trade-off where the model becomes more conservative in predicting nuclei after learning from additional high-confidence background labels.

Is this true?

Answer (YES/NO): NO